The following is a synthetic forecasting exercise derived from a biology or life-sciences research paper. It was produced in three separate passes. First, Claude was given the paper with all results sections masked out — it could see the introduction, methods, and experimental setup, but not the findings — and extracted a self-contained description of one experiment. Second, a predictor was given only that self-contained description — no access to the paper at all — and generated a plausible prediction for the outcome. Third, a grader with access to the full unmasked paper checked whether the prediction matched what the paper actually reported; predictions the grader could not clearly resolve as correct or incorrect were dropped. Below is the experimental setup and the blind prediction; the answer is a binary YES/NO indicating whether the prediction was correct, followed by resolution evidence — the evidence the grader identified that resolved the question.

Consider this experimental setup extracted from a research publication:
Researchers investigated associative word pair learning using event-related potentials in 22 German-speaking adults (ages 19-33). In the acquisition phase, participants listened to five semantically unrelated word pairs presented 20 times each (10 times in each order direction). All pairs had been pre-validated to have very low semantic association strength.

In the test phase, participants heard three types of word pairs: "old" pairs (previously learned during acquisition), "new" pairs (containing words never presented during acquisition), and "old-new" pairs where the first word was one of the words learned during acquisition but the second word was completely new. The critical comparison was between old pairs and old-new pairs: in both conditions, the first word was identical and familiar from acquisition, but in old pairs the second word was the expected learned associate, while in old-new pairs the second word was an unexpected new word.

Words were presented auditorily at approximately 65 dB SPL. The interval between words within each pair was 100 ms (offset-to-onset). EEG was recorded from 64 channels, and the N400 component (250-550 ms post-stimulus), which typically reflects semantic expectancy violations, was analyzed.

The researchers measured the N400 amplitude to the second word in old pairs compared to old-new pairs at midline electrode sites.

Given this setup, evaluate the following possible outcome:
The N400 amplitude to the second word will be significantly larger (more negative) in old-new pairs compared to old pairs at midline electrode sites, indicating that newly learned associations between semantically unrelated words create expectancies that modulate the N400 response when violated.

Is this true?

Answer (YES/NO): YES